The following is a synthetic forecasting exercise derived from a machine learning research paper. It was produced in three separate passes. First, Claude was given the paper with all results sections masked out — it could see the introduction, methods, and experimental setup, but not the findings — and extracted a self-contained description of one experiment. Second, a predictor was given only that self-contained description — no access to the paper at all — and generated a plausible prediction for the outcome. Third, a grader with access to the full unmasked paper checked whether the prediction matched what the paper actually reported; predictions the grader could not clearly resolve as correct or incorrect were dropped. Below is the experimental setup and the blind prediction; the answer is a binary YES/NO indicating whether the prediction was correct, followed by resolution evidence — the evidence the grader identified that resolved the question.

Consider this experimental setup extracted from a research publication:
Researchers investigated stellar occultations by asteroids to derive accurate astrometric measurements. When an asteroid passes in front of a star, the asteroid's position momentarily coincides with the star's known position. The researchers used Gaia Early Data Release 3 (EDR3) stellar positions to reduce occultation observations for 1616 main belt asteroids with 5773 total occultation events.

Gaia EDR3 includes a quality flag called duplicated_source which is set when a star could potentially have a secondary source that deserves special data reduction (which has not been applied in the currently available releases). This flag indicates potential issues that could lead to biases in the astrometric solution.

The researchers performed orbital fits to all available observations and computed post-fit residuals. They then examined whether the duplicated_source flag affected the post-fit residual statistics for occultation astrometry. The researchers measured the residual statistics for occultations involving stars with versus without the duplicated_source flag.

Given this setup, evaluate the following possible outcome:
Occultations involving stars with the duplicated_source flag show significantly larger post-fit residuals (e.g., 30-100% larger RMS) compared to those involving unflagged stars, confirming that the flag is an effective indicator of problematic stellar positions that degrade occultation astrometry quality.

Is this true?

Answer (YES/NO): NO